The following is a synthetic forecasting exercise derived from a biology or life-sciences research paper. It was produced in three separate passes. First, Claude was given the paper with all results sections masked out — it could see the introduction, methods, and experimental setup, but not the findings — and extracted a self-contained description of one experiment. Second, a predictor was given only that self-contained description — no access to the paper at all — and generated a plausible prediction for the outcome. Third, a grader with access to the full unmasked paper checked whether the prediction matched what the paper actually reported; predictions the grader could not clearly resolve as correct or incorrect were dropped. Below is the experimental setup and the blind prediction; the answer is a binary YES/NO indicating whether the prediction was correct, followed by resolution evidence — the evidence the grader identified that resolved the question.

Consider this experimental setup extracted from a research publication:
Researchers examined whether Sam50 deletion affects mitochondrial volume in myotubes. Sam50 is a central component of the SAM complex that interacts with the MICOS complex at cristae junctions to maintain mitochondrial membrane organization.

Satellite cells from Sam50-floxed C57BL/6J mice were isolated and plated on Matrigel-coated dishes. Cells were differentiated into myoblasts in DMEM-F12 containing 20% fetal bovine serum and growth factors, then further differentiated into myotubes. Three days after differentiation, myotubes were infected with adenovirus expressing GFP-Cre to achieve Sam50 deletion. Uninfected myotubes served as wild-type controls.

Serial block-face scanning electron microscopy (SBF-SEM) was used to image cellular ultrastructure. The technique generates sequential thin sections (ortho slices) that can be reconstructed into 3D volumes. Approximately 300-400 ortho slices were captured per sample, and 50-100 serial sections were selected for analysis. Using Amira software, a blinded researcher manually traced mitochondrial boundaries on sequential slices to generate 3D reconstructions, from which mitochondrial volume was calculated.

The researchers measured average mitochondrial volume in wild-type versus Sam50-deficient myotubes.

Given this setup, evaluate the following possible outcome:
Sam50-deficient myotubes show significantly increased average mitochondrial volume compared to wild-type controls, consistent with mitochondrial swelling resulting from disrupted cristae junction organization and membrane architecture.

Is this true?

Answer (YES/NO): NO